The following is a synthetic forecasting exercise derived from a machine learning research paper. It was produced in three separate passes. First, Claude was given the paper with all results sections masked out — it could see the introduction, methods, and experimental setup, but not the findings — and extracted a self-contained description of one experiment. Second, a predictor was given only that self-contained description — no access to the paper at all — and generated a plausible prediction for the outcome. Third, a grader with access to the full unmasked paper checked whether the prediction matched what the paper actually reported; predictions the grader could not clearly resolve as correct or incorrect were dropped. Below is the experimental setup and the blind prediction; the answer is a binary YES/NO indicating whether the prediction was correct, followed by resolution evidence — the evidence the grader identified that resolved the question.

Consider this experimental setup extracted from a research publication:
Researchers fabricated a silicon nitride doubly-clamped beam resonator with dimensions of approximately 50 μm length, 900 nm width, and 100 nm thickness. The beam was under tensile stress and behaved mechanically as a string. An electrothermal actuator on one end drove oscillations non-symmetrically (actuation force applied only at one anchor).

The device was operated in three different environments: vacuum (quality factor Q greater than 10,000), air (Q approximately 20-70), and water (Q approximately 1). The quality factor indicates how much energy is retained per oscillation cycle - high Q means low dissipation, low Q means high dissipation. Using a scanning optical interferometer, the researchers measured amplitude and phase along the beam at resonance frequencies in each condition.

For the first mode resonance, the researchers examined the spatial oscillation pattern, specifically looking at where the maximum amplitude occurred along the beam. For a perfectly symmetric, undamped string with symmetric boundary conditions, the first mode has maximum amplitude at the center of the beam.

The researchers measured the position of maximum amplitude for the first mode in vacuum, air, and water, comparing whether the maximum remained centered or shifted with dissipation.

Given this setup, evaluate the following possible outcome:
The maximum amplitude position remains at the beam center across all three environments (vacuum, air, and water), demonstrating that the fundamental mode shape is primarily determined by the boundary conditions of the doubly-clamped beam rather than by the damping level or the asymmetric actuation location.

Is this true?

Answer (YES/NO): NO